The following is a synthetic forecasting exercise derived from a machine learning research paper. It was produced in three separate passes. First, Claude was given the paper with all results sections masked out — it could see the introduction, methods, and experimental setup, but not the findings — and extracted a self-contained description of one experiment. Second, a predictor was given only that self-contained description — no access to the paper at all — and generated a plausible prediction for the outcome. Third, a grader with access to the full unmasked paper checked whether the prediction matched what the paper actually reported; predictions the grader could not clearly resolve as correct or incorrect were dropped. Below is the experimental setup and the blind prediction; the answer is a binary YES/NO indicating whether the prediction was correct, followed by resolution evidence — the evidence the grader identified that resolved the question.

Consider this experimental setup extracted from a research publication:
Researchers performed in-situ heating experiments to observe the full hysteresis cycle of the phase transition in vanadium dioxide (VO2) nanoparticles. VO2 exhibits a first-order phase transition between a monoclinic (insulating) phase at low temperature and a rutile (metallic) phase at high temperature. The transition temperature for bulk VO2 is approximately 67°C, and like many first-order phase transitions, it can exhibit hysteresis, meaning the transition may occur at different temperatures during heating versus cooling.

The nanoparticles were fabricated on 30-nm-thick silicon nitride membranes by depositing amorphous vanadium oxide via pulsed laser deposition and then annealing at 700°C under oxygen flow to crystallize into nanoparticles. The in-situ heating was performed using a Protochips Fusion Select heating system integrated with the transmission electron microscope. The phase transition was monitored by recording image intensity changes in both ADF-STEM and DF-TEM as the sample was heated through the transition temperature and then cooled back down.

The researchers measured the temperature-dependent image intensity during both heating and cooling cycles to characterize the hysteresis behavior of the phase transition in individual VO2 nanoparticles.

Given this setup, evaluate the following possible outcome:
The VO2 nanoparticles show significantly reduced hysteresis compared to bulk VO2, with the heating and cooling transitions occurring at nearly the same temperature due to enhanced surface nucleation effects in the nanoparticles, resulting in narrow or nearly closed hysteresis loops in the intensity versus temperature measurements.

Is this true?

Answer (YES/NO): NO